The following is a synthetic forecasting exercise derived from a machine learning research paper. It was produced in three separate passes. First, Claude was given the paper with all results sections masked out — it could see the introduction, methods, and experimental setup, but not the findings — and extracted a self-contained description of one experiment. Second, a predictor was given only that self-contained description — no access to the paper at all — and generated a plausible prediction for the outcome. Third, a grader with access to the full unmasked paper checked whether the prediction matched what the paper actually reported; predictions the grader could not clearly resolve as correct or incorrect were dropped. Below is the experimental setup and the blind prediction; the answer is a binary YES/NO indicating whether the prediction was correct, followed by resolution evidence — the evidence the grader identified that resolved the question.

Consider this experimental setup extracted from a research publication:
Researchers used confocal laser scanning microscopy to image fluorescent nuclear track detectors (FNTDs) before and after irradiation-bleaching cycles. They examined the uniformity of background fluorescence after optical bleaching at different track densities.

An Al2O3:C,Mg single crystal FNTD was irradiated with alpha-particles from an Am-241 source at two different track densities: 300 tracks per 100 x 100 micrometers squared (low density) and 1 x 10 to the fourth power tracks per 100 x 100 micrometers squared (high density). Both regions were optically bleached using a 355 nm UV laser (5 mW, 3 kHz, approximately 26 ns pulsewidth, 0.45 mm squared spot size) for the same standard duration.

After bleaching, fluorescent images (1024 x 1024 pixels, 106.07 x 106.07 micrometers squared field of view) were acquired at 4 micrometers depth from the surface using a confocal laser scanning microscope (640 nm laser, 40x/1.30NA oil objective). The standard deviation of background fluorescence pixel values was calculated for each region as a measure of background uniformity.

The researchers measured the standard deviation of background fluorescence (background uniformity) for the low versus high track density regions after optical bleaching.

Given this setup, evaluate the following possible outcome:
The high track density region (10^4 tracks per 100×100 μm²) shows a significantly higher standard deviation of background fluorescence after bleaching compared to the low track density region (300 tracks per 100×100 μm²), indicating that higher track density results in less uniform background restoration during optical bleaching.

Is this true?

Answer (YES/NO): YES